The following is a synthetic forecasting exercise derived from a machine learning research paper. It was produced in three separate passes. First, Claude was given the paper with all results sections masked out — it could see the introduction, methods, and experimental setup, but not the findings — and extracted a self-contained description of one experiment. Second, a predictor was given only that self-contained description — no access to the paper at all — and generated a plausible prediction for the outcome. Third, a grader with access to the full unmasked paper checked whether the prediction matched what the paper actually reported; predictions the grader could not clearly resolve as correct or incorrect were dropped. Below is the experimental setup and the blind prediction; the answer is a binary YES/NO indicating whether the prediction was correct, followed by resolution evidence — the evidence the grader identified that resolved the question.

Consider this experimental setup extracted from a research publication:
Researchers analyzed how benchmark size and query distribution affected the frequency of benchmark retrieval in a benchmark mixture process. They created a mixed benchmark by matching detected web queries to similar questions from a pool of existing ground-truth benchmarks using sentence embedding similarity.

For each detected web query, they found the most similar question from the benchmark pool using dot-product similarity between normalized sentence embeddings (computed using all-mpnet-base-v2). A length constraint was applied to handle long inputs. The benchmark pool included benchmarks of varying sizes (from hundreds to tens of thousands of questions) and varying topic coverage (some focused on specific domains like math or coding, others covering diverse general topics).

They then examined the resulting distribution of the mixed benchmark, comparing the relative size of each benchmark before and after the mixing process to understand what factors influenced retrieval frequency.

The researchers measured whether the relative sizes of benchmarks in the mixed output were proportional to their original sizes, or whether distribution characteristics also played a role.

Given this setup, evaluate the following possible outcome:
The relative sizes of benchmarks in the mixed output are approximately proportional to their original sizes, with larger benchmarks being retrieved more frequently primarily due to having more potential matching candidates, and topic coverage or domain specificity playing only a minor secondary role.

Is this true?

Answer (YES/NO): NO